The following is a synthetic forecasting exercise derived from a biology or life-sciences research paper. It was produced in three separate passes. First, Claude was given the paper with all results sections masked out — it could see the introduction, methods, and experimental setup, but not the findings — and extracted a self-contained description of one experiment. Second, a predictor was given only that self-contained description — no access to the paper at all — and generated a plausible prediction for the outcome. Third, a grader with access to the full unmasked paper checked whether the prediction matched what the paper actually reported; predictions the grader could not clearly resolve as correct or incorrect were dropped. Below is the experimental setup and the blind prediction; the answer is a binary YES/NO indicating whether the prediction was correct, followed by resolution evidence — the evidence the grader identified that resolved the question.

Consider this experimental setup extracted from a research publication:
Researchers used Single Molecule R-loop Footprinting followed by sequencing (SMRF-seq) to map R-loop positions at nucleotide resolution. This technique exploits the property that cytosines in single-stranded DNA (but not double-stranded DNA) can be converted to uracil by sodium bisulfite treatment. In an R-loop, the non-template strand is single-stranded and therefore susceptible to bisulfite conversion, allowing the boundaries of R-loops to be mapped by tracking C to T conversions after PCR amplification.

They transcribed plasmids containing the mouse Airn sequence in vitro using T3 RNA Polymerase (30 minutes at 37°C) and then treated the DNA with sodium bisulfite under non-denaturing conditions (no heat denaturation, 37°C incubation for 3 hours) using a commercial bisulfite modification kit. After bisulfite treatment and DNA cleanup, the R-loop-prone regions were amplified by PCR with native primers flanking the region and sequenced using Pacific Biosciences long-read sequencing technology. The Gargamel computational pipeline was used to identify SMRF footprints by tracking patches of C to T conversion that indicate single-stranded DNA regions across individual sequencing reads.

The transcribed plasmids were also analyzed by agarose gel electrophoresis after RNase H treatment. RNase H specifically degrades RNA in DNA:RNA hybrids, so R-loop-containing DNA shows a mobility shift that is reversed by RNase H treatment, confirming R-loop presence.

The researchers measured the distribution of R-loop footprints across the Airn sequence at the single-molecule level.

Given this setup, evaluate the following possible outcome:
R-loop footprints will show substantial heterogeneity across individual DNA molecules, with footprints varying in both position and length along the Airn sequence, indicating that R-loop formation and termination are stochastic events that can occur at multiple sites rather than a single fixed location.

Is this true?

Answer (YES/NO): YES